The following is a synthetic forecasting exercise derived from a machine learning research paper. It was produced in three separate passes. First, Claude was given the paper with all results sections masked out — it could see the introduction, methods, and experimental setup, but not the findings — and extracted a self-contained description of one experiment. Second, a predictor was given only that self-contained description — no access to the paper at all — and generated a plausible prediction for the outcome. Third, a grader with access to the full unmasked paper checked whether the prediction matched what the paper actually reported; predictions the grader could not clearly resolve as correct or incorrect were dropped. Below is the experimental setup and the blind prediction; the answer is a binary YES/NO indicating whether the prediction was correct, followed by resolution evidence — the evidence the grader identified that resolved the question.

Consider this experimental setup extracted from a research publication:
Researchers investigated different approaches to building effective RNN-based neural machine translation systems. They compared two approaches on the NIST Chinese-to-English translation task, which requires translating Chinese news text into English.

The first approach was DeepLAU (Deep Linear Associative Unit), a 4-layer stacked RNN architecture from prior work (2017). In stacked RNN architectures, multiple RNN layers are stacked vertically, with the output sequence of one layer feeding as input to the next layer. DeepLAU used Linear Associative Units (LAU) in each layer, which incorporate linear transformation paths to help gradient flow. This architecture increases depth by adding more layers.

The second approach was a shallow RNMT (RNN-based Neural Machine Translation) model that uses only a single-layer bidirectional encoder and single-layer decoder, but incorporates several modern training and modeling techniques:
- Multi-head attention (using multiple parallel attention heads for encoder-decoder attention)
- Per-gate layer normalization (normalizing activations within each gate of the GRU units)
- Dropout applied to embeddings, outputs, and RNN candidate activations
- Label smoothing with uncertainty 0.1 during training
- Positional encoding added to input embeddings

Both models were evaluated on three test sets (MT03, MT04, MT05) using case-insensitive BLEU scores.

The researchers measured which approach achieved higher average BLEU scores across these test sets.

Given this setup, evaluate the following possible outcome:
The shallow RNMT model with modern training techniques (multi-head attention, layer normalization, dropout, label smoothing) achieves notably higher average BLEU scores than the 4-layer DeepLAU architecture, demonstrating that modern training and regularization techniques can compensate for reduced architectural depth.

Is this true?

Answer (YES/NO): YES